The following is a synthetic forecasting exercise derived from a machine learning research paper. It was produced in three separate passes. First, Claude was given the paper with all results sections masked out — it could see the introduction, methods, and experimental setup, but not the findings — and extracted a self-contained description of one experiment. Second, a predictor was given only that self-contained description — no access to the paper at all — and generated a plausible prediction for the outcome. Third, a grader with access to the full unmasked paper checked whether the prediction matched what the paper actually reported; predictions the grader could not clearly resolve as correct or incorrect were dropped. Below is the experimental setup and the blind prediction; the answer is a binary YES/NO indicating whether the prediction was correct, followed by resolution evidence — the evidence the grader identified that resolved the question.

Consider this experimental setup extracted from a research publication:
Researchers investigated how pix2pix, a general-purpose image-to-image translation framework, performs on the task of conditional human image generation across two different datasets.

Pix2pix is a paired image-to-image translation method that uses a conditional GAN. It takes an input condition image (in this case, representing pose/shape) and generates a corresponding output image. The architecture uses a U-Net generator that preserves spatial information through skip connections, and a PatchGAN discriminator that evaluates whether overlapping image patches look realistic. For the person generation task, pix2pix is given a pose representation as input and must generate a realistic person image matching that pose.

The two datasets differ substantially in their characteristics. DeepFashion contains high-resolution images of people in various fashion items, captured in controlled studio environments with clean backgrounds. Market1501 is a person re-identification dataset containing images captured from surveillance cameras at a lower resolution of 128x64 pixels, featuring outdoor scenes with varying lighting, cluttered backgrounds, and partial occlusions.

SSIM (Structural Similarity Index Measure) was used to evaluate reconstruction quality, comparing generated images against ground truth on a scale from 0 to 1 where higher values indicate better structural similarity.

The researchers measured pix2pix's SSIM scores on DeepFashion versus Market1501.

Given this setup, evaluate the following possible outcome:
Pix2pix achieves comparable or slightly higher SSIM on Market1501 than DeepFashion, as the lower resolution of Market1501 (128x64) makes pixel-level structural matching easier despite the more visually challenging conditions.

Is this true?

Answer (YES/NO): NO